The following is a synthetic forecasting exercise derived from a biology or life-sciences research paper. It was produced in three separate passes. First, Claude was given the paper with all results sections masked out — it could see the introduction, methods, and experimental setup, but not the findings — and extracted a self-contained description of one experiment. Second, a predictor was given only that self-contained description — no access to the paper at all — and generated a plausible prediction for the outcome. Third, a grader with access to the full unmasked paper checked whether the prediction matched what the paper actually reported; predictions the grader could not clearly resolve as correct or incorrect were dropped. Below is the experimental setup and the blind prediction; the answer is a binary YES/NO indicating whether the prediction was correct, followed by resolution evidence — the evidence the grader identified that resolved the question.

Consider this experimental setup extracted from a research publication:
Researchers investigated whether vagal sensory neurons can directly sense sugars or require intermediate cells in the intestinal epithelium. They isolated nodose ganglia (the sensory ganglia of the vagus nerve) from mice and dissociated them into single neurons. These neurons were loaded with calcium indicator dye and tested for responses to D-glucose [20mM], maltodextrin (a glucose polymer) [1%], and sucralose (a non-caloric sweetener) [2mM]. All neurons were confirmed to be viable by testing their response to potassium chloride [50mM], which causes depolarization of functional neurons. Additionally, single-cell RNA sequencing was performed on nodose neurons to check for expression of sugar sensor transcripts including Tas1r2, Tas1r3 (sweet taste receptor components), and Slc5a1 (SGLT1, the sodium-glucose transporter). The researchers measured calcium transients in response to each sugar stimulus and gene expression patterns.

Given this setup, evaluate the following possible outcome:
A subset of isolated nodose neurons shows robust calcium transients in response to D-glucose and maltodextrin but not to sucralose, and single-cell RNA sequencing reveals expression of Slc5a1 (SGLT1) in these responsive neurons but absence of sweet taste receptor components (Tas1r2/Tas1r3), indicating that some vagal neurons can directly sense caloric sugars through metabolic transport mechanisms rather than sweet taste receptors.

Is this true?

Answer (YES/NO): NO